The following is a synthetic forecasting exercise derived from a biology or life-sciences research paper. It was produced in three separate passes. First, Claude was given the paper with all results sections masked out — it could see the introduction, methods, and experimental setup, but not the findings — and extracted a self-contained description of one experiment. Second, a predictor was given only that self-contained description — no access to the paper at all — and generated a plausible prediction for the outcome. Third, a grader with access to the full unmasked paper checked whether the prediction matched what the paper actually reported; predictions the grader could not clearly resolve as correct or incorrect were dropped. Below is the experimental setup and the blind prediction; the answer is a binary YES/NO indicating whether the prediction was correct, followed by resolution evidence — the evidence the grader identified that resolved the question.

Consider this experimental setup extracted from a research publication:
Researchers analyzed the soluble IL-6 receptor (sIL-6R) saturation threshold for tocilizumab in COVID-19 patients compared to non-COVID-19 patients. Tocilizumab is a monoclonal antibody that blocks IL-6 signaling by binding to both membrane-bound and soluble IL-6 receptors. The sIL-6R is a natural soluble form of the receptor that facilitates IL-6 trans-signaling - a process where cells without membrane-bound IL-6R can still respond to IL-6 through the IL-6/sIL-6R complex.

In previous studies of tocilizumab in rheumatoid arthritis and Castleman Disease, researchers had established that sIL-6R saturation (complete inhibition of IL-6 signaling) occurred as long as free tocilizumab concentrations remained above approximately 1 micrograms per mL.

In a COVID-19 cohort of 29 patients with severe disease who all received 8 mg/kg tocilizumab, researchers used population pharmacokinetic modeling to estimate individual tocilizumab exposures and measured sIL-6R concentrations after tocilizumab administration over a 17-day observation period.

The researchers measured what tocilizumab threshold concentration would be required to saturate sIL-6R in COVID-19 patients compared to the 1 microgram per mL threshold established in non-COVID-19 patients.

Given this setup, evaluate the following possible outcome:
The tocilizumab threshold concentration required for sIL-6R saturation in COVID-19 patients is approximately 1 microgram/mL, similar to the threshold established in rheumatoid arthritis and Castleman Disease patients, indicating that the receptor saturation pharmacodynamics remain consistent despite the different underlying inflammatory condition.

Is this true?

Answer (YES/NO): NO